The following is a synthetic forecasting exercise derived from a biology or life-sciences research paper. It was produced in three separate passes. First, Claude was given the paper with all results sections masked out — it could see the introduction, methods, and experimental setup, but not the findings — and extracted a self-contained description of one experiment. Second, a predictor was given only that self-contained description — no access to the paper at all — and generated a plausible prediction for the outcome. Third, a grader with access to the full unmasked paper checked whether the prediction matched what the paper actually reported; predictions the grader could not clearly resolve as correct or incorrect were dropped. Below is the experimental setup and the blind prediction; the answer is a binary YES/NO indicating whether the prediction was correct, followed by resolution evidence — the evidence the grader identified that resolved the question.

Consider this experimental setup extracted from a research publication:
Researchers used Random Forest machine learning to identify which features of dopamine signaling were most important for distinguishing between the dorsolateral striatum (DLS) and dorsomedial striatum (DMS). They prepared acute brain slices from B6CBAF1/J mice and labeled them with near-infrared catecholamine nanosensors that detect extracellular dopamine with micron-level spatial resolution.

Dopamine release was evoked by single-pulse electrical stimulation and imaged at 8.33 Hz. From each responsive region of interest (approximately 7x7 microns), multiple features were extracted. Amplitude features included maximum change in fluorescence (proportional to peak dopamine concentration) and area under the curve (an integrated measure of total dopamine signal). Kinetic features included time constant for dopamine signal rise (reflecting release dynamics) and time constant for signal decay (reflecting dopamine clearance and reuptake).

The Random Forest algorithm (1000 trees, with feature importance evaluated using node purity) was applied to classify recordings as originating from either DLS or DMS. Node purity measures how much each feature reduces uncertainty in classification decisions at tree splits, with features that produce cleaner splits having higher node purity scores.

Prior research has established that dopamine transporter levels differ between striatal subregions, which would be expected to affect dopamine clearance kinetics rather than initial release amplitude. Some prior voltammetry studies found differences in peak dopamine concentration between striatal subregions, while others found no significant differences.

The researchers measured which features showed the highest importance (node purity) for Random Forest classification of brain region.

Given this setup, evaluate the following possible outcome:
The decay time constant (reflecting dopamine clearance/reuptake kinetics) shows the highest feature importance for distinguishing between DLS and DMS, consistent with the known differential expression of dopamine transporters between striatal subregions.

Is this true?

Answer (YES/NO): NO